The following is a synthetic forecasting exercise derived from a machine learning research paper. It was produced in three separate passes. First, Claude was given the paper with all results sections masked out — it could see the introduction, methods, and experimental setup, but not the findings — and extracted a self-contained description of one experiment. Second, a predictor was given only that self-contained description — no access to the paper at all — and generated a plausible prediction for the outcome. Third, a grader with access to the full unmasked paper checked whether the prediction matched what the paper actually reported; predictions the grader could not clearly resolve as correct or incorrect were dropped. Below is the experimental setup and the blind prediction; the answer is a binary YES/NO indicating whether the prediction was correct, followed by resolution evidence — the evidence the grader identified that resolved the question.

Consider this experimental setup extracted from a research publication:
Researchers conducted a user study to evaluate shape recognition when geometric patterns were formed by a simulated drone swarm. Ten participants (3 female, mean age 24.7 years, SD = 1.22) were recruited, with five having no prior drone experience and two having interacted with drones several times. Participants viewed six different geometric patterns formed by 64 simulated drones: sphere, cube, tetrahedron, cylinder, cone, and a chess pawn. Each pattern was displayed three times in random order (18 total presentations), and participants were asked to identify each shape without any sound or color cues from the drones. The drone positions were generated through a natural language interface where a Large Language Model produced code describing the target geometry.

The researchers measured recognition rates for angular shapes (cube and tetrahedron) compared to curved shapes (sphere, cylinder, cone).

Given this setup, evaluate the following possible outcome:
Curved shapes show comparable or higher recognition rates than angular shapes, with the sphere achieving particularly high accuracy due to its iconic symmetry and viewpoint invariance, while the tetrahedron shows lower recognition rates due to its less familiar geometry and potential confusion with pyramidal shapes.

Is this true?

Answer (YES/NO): NO